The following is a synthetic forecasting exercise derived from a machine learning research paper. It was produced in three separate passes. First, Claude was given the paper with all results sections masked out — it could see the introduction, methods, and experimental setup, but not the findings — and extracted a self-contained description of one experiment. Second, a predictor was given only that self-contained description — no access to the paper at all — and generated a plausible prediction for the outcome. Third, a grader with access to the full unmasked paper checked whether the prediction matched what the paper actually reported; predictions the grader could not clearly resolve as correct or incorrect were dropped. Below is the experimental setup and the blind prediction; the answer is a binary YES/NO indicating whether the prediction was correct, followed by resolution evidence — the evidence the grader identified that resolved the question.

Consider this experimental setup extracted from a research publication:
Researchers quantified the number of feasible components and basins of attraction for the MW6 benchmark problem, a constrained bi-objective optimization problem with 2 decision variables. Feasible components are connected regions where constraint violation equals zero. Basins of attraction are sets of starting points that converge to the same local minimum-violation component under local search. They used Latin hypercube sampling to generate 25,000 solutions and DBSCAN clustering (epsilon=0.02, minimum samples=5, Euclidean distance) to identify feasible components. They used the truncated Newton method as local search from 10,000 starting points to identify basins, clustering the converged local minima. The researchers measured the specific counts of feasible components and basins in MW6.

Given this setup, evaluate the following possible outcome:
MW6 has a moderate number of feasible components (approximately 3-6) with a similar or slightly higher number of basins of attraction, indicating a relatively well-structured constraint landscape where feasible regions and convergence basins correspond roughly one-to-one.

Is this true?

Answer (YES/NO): NO